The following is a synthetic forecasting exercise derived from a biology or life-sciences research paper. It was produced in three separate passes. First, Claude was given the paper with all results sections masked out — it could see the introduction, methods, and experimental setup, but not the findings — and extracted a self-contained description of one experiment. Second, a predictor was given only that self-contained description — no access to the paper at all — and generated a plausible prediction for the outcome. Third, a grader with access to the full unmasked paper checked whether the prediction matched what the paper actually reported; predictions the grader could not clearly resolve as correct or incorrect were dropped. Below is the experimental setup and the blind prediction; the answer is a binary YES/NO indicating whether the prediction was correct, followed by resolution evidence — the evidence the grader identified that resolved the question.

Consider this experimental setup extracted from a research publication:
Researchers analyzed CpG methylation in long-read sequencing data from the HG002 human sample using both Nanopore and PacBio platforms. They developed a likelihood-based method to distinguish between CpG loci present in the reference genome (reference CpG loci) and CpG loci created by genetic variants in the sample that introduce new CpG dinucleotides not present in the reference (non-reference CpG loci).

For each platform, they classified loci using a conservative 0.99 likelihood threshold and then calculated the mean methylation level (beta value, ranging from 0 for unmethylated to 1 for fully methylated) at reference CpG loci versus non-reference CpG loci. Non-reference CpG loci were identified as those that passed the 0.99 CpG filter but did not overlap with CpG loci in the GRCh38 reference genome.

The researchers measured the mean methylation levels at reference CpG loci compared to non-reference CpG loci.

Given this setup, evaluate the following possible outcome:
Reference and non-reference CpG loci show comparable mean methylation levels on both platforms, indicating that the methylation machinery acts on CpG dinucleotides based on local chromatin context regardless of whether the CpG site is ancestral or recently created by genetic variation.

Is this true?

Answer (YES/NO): NO